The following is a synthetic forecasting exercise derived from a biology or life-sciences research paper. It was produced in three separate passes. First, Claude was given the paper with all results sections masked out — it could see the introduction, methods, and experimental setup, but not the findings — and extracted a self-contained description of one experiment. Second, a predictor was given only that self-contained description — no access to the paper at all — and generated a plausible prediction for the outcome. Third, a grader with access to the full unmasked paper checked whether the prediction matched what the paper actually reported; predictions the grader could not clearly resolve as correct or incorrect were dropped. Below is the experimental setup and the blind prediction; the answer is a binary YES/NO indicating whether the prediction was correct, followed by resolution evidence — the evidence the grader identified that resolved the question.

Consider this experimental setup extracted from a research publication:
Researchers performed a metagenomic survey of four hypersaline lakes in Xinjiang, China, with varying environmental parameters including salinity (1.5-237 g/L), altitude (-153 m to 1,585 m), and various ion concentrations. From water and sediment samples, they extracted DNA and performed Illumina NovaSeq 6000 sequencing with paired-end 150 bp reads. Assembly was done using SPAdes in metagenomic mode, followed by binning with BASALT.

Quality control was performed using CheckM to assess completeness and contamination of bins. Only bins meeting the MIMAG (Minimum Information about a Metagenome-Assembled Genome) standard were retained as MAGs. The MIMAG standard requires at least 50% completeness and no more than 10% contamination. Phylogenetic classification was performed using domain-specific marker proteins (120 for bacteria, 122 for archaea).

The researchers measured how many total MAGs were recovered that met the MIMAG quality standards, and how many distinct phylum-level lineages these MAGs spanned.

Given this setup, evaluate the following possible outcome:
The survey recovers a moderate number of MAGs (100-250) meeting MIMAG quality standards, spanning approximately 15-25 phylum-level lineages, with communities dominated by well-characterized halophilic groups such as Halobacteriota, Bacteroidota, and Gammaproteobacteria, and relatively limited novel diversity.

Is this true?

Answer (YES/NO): NO